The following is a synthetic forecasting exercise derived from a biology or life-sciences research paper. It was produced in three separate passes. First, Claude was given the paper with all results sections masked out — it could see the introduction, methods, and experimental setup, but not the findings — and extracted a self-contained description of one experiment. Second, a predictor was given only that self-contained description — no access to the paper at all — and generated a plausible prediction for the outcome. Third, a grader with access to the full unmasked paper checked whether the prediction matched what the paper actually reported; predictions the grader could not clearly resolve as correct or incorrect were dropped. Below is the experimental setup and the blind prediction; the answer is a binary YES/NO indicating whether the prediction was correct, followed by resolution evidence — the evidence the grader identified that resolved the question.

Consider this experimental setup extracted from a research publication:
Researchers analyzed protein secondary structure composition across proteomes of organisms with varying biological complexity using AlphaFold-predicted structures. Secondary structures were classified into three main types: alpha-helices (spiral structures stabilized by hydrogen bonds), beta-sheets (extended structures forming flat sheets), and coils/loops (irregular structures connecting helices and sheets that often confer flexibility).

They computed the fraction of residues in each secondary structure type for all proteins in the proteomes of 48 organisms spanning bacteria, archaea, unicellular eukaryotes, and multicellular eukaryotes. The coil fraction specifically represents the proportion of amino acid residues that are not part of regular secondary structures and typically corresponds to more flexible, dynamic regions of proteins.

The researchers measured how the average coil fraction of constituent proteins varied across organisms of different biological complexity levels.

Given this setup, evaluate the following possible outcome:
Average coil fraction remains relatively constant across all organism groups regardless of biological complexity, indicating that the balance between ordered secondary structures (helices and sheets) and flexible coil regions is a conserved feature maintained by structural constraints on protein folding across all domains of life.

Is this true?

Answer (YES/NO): NO